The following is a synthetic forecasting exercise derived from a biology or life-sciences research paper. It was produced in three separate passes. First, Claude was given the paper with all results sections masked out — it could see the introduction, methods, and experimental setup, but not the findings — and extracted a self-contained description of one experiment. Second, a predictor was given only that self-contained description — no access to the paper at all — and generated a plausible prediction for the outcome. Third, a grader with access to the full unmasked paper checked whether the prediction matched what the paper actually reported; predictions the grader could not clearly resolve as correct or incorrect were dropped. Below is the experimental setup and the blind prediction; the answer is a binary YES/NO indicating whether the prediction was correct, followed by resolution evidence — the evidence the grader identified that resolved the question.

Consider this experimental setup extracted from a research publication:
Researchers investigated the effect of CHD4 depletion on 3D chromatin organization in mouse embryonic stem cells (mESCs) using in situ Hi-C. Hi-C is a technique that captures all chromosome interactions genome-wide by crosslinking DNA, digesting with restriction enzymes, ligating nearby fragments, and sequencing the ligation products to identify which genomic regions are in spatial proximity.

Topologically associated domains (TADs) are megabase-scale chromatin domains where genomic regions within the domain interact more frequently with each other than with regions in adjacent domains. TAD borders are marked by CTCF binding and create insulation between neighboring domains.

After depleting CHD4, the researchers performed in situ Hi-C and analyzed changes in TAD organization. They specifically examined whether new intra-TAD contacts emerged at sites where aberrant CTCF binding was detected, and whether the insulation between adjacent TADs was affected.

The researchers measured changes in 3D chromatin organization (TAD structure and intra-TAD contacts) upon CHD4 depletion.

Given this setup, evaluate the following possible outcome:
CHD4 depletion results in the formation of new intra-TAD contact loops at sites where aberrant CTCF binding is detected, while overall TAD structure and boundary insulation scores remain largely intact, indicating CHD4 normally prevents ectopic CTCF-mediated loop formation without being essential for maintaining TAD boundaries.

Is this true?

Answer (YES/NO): NO